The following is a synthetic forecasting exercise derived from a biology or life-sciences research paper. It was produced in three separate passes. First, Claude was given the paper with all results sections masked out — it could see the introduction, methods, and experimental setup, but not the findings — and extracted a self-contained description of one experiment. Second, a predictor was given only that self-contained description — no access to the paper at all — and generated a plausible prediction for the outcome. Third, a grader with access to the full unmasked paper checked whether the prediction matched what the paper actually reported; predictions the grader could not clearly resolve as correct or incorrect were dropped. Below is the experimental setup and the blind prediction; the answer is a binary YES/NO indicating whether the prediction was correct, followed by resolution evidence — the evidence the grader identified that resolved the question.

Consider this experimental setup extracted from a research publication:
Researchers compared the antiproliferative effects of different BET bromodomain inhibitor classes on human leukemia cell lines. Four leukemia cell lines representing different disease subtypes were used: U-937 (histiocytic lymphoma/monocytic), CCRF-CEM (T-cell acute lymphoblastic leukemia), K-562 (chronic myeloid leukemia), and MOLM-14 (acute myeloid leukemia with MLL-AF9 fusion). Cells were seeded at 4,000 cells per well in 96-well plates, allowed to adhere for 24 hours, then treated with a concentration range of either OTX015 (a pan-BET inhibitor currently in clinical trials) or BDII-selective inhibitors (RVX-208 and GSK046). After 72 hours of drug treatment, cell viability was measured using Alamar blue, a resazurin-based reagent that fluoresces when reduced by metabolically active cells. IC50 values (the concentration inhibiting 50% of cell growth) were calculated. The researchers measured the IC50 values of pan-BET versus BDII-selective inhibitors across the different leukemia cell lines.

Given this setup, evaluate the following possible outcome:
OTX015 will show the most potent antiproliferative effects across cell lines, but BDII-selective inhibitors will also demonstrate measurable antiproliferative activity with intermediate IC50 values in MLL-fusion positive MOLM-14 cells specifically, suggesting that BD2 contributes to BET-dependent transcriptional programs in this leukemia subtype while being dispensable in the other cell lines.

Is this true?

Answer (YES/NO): NO